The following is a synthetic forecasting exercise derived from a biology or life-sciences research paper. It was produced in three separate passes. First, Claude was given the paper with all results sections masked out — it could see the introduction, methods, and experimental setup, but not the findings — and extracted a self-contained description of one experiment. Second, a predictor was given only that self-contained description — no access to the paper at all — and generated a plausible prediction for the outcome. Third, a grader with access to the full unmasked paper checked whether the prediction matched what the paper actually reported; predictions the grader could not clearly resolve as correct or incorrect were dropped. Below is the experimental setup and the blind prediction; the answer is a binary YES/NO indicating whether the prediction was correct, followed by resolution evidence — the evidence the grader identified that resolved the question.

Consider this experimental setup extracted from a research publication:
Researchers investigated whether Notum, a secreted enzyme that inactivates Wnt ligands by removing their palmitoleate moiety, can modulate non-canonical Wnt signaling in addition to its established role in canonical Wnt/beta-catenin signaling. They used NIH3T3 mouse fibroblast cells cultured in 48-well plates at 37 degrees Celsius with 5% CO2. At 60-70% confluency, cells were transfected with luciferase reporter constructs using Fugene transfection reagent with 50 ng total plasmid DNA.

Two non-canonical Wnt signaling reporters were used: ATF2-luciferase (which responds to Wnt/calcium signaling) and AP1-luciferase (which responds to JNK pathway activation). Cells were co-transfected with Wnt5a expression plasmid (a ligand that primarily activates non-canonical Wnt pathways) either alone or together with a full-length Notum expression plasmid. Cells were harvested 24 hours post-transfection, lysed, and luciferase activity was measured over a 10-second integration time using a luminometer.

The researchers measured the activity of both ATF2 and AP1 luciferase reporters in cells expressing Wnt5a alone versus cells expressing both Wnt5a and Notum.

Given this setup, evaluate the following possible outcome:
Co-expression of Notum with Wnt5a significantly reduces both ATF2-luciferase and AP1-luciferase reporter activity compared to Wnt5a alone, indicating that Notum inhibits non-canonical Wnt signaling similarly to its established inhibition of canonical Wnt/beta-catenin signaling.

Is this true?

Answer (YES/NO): YES